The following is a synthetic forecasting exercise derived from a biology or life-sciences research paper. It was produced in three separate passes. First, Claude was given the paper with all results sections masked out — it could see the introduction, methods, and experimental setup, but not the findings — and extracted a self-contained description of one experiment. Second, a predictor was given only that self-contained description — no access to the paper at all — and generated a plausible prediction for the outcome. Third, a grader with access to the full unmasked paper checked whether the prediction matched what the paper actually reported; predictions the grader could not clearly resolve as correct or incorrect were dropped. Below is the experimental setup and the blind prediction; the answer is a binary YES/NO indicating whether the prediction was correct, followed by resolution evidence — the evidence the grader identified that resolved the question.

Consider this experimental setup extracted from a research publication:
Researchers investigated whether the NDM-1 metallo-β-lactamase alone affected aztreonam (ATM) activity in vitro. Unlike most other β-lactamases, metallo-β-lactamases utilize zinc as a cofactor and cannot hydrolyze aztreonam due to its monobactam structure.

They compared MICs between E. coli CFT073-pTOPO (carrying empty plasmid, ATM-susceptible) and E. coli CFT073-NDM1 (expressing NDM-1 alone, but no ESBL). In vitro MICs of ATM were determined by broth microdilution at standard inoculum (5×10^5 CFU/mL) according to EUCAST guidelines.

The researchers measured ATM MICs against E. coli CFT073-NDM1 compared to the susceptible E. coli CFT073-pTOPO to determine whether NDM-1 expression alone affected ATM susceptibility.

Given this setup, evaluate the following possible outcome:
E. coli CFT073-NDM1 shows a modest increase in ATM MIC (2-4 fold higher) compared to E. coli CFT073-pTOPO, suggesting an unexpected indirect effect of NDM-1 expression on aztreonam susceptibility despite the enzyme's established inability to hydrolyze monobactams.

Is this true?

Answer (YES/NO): NO